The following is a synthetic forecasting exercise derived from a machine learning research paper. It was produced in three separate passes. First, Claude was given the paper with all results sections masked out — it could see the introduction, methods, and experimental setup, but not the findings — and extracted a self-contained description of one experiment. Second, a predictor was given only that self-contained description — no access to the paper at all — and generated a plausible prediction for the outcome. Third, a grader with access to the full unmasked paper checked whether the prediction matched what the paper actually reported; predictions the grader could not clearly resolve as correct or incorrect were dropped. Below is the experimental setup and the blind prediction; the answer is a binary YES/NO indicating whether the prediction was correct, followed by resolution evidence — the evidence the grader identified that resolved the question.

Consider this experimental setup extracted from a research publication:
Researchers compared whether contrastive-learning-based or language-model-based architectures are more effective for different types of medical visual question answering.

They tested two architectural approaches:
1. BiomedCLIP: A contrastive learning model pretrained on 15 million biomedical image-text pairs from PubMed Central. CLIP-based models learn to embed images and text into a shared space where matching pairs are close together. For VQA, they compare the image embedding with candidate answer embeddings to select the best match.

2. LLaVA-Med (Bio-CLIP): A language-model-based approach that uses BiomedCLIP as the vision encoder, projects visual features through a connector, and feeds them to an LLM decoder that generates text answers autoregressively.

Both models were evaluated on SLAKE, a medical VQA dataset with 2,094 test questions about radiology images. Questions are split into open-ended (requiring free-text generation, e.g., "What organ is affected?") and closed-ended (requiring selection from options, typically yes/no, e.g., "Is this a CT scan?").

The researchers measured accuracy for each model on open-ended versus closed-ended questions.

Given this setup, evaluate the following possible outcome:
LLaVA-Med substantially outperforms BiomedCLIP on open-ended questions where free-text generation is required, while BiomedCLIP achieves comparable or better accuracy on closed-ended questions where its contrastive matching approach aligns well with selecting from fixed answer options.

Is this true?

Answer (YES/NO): NO